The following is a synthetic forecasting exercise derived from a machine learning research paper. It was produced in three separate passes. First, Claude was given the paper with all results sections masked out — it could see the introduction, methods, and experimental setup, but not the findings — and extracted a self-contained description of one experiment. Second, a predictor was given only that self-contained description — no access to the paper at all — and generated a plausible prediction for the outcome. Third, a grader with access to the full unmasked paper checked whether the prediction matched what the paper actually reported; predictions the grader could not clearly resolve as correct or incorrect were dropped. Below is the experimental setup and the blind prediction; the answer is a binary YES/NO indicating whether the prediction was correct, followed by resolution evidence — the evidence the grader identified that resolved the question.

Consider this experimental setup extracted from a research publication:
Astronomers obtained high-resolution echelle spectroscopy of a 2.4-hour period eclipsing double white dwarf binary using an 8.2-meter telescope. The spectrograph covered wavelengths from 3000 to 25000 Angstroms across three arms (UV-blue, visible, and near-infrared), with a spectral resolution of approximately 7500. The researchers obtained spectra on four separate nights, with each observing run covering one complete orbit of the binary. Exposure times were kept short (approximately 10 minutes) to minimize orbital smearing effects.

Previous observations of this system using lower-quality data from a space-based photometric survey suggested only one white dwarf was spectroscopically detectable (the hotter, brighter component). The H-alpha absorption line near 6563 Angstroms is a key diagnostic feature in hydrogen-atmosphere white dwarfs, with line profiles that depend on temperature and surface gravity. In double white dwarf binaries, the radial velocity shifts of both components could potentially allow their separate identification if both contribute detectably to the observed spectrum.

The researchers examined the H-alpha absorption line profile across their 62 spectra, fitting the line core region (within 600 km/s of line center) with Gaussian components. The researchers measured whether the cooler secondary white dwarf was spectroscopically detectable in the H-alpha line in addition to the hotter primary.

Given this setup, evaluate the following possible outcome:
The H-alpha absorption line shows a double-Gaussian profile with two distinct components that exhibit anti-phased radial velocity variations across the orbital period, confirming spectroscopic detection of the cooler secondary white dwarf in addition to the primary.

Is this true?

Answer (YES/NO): NO